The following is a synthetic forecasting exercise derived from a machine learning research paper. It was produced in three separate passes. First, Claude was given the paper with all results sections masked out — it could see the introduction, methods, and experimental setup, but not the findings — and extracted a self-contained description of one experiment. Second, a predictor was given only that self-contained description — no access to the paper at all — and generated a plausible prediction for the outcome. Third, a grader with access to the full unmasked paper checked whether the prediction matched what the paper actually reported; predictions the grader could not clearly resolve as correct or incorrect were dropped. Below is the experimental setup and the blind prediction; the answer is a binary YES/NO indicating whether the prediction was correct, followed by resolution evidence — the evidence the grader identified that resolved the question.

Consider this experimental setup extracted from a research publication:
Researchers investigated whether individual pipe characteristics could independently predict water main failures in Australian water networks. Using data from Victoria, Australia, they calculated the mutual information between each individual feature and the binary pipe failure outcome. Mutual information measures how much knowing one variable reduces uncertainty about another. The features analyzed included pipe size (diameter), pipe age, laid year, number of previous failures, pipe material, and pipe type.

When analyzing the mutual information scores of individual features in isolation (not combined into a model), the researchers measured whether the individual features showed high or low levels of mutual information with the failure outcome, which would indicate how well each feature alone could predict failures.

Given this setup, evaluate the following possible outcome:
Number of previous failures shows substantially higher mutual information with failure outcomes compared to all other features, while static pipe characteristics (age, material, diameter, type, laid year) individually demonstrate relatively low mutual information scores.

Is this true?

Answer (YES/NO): NO